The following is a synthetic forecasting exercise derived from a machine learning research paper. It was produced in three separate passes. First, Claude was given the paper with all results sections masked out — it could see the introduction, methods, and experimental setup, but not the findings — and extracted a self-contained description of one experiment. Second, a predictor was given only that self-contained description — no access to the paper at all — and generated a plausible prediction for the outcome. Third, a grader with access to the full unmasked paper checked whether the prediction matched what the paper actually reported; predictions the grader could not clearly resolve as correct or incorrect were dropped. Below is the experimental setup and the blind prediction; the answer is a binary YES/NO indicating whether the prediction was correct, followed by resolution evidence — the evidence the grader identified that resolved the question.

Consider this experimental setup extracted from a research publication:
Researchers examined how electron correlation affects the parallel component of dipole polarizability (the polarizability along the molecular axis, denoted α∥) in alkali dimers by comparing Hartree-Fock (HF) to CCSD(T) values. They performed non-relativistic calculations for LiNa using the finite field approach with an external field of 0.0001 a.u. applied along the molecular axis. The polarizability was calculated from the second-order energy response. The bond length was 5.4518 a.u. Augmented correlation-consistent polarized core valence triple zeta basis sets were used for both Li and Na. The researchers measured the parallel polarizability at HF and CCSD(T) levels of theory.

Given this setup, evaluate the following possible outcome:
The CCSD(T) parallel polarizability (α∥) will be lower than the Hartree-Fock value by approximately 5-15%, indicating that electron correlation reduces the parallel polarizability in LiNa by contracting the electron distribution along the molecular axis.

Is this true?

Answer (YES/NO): NO